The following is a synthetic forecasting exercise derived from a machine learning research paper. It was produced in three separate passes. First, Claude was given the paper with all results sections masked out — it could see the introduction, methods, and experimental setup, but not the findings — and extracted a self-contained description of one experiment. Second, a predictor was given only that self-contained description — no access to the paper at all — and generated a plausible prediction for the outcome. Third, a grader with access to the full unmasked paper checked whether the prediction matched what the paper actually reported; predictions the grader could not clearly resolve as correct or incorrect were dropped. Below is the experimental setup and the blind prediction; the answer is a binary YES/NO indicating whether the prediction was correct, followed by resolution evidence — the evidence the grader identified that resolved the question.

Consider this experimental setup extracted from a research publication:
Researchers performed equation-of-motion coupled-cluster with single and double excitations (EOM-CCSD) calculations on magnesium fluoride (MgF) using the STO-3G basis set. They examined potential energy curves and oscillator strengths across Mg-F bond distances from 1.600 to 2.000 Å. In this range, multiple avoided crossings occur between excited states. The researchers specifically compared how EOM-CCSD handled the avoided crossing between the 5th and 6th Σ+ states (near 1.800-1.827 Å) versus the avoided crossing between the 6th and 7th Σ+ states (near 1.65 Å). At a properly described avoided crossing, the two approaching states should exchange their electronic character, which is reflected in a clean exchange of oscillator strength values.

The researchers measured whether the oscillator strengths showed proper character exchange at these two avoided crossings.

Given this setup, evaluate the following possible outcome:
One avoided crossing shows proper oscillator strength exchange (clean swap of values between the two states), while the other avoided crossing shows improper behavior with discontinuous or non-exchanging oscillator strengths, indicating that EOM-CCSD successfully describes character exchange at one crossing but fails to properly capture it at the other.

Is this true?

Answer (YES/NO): YES